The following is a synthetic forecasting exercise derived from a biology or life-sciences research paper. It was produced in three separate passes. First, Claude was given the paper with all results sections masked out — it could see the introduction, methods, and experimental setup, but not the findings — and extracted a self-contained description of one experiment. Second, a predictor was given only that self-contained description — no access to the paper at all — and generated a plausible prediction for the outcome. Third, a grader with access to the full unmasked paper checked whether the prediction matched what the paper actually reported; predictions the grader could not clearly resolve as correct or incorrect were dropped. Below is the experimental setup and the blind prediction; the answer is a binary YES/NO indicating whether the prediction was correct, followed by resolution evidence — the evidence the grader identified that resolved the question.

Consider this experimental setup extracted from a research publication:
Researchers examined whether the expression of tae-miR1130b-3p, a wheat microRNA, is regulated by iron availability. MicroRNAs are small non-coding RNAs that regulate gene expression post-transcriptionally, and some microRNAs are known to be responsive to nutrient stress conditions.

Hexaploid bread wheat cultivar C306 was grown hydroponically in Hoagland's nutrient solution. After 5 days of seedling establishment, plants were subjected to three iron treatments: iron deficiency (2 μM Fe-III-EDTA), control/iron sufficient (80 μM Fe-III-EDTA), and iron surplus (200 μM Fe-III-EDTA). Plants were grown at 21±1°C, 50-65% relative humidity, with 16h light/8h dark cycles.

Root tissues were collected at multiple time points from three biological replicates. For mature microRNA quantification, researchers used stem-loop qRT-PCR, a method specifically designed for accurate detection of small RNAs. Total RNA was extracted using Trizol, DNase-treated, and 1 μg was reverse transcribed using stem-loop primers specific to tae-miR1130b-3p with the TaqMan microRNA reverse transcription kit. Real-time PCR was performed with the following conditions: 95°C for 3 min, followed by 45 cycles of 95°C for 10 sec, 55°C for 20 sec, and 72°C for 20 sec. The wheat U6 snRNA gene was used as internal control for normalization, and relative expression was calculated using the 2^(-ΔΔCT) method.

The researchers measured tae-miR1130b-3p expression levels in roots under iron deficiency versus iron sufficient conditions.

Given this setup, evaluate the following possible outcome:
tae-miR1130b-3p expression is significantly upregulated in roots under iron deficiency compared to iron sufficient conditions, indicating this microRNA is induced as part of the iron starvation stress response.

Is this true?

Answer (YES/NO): NO